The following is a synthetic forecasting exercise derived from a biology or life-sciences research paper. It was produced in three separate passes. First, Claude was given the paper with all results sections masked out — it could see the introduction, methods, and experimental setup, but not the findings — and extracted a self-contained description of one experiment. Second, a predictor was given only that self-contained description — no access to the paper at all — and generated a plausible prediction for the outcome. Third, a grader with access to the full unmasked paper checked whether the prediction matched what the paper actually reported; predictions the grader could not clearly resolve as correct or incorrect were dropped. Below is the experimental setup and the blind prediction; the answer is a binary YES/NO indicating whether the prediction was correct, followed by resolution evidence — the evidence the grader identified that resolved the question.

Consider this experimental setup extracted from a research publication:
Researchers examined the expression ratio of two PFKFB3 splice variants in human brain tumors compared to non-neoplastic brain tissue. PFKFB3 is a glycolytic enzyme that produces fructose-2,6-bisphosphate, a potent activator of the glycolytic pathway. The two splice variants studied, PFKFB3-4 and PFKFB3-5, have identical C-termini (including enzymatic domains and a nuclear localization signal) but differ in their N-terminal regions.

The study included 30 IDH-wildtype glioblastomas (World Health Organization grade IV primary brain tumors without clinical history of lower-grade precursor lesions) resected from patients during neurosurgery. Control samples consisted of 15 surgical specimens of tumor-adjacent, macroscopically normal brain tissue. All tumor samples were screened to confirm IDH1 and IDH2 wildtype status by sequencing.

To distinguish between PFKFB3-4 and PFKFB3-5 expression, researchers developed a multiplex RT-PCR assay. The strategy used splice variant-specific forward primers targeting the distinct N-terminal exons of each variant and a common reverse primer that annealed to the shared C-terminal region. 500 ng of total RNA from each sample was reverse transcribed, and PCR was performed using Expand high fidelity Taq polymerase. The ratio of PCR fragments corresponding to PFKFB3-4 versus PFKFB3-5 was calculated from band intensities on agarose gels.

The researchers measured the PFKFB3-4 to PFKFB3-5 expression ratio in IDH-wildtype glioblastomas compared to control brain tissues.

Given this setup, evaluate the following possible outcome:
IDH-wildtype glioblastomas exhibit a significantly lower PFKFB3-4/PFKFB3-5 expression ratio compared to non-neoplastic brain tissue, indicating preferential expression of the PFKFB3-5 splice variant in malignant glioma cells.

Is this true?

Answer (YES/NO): NO